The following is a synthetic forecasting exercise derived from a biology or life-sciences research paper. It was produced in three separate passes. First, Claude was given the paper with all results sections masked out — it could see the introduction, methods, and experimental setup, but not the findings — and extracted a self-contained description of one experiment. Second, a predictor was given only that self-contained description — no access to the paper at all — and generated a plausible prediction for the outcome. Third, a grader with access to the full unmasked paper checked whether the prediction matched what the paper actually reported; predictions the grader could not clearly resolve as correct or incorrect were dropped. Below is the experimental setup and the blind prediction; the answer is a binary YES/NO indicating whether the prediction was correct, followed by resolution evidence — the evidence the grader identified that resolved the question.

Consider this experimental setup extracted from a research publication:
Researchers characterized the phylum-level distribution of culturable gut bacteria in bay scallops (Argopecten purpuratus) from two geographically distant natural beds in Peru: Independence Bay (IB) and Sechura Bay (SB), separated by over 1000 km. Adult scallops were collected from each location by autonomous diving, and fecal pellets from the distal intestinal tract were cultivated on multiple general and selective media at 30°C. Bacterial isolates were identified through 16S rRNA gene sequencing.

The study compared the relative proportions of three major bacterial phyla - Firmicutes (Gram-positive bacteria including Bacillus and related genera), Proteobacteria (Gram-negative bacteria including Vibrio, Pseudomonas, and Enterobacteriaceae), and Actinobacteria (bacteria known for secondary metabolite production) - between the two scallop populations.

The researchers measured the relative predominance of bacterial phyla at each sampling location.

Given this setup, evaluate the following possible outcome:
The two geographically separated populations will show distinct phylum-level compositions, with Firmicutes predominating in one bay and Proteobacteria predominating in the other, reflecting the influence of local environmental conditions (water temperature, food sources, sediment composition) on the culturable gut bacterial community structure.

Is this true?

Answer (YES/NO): NO